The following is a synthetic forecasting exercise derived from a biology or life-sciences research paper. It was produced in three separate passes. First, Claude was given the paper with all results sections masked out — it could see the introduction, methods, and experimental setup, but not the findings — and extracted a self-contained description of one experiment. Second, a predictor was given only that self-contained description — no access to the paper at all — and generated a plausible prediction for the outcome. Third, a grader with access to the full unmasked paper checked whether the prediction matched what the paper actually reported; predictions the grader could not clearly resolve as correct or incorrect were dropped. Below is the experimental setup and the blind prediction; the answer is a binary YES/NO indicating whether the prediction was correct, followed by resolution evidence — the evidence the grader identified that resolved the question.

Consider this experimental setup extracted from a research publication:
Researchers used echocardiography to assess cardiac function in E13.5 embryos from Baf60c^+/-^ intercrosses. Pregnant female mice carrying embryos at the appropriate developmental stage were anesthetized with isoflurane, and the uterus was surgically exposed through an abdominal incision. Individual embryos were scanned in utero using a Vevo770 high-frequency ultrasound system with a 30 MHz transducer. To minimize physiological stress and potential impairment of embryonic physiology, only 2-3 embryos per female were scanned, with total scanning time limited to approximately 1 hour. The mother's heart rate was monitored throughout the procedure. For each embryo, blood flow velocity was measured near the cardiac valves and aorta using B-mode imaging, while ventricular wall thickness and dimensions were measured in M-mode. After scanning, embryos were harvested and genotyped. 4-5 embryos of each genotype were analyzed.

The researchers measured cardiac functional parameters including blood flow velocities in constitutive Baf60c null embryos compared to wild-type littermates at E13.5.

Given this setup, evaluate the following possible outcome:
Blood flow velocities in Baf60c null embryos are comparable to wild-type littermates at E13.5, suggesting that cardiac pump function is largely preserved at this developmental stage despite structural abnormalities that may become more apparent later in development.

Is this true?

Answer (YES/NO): NO